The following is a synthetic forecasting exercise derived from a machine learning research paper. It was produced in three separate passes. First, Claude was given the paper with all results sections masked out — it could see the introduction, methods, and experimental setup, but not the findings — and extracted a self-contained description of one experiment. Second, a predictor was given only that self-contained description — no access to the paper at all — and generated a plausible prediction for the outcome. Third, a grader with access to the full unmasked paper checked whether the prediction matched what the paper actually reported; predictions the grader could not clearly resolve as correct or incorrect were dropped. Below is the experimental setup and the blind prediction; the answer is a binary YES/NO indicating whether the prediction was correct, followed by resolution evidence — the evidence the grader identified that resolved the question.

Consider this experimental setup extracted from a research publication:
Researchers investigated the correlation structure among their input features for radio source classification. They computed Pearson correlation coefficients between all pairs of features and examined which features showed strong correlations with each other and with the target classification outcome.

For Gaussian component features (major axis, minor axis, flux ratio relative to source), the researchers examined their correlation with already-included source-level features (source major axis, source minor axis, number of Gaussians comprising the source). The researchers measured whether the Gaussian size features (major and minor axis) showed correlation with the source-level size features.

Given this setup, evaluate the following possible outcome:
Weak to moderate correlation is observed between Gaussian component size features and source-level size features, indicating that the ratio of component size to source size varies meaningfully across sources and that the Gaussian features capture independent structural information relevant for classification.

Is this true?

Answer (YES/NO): NO